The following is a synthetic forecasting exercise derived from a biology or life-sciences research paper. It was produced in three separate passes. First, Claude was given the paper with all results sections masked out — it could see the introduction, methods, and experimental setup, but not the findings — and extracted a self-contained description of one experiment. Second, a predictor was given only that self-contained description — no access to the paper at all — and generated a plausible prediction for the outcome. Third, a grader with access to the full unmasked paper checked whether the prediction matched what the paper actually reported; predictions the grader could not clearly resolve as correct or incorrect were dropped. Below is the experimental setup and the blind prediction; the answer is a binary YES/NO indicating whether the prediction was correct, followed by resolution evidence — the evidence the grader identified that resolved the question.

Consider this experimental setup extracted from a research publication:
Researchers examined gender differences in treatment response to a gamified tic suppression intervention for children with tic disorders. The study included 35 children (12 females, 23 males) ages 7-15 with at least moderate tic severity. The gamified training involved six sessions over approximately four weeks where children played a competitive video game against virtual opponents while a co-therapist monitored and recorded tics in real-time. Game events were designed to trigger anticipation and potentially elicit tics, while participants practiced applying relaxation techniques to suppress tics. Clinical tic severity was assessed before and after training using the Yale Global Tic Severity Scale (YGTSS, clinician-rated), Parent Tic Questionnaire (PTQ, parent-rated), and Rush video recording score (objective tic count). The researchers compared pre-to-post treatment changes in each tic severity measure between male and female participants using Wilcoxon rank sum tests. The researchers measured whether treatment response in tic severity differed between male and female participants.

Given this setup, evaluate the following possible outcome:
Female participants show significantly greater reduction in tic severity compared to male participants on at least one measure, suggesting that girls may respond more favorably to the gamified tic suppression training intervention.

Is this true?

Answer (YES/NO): NO